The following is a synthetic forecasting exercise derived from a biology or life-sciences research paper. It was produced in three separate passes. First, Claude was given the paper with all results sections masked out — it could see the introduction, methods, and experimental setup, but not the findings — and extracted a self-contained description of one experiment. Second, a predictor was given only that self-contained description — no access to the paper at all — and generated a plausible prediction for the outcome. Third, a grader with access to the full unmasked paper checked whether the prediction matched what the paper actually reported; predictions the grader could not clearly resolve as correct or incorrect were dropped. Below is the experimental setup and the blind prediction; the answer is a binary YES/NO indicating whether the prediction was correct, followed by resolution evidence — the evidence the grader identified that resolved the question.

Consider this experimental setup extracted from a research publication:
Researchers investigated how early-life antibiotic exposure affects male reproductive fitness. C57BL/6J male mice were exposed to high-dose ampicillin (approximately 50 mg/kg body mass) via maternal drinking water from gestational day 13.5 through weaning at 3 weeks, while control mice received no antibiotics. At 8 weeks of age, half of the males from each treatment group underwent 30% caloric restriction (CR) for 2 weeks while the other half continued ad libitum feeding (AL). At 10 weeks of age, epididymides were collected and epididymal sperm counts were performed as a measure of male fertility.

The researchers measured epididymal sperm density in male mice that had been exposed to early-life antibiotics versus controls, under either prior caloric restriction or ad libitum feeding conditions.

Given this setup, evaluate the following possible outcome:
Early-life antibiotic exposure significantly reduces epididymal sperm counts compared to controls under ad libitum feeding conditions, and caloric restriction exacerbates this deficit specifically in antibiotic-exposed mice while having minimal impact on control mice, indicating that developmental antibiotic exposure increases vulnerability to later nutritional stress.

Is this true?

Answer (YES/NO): NO